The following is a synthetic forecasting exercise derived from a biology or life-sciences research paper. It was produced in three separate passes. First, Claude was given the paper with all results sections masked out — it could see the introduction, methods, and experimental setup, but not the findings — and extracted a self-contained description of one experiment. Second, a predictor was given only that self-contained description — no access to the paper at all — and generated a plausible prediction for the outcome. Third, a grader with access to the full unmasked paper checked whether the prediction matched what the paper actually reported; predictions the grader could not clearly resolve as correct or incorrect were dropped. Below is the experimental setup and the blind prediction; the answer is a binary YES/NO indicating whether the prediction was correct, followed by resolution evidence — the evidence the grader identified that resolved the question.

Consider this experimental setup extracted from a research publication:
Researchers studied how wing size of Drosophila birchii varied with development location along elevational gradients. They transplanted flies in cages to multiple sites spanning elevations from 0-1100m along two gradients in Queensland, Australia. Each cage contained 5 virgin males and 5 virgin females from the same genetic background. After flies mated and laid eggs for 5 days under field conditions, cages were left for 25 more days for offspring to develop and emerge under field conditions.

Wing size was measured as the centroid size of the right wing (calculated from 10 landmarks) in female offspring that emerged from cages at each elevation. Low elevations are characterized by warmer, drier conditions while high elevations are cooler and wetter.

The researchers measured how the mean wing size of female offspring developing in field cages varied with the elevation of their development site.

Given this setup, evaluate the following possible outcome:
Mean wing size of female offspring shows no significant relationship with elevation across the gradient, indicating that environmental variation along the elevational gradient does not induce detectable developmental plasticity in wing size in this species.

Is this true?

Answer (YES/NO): NO